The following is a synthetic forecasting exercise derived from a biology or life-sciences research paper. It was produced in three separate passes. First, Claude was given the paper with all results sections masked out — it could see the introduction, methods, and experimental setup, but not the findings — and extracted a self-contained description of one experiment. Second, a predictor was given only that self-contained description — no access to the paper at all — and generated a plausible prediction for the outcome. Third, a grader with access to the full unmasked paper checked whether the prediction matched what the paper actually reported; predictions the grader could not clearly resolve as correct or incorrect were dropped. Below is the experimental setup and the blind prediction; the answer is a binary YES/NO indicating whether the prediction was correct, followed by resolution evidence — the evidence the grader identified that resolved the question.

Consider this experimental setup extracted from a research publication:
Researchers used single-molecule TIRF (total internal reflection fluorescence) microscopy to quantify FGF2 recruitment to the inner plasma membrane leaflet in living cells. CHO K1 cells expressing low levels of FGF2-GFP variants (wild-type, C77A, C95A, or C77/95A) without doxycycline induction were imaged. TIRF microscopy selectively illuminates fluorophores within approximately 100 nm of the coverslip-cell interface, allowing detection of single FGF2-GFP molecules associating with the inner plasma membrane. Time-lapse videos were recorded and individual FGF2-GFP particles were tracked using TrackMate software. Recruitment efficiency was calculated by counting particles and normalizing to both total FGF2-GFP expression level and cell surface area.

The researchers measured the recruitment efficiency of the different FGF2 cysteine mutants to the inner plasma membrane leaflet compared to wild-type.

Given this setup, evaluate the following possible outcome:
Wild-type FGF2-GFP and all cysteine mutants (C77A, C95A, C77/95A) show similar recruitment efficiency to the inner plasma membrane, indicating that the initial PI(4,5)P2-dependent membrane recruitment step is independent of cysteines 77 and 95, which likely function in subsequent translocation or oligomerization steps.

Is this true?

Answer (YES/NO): NO